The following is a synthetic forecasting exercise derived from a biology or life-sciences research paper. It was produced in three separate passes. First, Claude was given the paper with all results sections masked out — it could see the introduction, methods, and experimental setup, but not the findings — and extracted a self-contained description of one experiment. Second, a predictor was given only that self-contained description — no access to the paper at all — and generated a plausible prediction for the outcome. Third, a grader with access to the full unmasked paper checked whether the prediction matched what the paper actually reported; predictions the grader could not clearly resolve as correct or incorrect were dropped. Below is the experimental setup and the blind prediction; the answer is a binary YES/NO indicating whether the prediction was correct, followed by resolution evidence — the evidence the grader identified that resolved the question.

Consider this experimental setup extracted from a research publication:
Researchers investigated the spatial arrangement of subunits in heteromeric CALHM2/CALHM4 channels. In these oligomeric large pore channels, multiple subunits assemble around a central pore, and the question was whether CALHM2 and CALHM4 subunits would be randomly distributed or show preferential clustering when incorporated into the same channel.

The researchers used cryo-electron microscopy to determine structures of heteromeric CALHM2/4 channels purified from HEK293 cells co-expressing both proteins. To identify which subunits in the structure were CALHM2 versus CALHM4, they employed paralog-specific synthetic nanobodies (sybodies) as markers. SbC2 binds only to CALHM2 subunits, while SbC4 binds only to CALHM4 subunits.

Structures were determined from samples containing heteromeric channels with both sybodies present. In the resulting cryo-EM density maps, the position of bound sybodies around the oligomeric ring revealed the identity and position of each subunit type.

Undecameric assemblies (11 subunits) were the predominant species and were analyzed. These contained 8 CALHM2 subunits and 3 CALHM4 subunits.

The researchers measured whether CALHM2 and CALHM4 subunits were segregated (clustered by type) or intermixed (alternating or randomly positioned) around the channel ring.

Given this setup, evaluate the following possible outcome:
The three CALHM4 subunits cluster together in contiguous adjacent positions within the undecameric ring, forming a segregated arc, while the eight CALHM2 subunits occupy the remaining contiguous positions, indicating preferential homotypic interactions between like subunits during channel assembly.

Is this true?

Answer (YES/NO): YES